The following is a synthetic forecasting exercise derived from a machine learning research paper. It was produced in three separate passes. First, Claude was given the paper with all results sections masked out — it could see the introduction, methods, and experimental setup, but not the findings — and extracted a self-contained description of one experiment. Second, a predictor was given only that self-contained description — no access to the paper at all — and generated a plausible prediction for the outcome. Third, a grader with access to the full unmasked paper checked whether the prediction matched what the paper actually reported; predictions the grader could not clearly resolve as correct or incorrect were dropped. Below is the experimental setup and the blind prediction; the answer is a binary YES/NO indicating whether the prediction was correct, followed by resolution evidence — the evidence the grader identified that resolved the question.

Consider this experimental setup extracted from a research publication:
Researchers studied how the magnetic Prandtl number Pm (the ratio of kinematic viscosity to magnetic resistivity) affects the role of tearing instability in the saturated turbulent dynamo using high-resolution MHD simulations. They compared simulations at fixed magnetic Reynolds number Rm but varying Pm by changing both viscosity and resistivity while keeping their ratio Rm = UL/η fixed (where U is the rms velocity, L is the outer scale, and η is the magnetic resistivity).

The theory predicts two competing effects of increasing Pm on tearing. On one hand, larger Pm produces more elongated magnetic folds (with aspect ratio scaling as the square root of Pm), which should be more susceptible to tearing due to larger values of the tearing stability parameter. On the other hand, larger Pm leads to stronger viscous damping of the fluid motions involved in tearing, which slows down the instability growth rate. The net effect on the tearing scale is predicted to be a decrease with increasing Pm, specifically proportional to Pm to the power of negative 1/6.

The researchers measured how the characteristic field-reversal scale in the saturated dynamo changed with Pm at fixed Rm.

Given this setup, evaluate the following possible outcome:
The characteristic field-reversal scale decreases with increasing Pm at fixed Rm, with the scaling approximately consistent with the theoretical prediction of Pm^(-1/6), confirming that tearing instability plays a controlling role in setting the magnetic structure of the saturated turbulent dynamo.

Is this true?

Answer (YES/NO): NO